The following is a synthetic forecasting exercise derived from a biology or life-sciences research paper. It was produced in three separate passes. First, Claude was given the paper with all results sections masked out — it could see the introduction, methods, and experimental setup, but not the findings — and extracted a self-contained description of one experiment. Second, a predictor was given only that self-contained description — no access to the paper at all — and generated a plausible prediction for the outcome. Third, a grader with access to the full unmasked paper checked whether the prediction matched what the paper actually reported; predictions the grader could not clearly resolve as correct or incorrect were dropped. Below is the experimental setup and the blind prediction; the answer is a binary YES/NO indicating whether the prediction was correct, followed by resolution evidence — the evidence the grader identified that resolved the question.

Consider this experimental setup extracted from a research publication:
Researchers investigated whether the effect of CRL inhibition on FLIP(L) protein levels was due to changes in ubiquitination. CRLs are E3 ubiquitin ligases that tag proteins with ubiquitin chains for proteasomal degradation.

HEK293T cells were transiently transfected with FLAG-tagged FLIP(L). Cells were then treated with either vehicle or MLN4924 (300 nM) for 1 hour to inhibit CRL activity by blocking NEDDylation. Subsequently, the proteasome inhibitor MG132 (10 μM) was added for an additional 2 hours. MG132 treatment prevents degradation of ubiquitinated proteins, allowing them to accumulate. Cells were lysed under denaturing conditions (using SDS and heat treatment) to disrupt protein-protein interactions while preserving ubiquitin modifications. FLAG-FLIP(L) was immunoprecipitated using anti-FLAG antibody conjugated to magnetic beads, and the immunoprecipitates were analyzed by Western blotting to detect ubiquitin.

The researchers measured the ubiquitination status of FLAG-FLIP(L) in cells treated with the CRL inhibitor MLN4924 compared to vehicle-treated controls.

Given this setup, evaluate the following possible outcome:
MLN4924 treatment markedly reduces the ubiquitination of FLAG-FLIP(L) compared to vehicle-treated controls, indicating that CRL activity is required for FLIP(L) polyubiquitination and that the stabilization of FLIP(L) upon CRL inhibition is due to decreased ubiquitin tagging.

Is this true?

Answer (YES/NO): YES